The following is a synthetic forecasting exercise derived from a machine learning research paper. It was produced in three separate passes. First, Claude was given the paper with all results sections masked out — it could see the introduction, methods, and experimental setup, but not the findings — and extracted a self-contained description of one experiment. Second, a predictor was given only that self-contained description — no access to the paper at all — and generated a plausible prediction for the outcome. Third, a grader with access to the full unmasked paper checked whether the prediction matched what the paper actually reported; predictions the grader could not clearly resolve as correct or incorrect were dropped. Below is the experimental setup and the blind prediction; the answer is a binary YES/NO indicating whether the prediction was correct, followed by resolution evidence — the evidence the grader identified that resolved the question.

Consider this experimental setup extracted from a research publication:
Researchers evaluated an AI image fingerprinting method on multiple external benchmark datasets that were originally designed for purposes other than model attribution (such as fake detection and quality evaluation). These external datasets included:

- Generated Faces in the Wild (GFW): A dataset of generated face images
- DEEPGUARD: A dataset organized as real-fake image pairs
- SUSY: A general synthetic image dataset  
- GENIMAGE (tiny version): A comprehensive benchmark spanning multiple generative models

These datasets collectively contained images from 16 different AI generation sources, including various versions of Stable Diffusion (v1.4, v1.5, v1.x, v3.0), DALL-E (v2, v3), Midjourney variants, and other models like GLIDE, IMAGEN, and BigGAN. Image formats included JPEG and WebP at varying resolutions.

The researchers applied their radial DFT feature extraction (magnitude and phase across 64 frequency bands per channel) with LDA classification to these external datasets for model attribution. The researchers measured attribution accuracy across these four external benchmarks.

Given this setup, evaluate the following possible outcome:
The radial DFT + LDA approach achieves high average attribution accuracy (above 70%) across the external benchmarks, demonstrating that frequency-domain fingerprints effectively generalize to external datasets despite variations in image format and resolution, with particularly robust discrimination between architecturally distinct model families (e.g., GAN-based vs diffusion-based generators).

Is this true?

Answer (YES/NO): NO